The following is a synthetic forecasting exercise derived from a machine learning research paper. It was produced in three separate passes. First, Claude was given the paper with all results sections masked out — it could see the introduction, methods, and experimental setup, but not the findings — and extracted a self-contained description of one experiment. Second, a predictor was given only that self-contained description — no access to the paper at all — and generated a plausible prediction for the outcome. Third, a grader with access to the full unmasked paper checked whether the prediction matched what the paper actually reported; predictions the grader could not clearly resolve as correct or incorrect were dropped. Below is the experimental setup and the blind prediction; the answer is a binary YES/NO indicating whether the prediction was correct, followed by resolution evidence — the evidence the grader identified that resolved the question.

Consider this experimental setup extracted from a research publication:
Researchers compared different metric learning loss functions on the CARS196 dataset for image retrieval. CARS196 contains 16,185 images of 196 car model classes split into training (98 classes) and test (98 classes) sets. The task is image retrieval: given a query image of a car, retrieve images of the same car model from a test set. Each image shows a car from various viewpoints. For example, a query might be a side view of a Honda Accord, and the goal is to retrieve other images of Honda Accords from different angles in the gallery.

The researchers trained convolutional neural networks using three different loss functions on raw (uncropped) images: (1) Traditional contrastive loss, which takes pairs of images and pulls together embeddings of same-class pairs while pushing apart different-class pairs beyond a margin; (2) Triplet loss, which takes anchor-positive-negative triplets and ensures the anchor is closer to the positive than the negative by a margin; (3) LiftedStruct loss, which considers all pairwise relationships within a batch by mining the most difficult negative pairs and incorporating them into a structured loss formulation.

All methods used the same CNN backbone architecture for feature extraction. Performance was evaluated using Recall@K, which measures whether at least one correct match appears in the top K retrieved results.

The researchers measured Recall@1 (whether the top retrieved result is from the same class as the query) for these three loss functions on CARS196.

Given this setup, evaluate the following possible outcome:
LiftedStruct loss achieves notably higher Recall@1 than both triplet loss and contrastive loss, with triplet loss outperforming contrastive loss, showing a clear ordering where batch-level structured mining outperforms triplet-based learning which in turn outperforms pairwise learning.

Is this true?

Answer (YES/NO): YES